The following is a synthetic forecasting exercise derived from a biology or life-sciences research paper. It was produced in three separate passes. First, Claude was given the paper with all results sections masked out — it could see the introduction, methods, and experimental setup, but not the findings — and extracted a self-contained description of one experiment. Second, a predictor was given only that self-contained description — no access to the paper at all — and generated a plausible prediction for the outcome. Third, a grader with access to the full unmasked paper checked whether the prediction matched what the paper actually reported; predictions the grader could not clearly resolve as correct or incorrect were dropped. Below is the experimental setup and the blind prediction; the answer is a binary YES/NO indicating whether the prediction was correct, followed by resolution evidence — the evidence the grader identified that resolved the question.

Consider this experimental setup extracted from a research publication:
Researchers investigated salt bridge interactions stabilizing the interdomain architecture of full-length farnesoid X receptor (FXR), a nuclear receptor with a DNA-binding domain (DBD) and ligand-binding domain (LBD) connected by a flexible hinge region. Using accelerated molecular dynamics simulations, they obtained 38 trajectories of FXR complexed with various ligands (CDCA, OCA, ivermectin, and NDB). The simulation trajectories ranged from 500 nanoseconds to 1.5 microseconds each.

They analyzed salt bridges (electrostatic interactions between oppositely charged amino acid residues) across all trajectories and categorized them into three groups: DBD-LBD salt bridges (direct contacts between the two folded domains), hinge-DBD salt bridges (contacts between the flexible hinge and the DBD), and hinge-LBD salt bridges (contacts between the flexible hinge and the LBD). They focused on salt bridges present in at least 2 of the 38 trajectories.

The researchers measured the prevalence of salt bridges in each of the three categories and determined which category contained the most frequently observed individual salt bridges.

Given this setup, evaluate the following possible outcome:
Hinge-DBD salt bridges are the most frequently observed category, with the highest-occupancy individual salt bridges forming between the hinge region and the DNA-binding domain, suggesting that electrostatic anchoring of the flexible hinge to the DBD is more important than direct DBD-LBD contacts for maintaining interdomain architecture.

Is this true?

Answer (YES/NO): NO